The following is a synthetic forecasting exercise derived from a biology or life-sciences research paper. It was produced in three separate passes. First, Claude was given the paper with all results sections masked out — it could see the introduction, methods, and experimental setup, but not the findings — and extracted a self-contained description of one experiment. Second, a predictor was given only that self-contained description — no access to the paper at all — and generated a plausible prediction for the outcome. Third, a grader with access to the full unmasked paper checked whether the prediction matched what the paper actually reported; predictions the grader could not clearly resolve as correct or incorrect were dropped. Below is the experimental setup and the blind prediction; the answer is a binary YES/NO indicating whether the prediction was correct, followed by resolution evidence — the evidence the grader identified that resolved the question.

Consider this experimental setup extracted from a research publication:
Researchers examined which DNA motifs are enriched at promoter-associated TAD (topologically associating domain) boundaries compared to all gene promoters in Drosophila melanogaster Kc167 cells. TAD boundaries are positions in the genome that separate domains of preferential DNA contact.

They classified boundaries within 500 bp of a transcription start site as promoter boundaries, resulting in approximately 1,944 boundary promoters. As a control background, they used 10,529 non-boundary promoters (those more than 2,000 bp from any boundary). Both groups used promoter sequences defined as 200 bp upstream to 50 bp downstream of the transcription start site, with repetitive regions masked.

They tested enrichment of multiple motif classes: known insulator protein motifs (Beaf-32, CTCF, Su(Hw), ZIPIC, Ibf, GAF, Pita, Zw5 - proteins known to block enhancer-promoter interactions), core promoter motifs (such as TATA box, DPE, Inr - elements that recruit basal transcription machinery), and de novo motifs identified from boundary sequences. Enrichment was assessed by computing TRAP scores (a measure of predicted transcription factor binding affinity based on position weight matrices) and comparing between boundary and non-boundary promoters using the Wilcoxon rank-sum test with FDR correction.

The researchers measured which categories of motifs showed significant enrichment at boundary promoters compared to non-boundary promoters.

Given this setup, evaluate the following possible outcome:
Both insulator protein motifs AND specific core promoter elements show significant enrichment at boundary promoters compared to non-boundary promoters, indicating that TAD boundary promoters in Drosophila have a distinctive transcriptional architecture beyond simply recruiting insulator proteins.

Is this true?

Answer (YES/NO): YES